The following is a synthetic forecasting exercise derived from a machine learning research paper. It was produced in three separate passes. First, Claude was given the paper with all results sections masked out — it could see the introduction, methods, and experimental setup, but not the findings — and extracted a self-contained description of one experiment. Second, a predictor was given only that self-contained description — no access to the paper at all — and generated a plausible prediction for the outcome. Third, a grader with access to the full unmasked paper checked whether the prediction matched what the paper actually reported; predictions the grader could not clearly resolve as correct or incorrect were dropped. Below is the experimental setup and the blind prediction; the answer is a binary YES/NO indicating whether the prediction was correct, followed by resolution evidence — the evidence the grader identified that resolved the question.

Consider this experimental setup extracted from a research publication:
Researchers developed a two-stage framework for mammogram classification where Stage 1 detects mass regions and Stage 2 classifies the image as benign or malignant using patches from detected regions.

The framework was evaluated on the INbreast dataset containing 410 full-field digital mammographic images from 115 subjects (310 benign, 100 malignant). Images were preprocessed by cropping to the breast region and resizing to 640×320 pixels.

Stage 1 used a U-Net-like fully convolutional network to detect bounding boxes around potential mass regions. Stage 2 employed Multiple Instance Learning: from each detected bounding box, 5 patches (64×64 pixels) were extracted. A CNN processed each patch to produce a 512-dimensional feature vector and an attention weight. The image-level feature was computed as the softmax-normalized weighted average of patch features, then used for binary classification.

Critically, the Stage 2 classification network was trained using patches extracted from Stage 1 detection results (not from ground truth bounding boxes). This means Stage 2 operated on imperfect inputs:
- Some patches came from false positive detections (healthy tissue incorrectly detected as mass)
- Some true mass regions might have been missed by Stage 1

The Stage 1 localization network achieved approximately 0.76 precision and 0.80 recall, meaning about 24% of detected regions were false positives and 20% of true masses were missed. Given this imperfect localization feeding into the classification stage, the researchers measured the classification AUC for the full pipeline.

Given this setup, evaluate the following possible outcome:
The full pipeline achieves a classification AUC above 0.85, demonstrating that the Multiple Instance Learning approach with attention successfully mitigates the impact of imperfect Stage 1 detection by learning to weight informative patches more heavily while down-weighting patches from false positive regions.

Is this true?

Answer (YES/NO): YES